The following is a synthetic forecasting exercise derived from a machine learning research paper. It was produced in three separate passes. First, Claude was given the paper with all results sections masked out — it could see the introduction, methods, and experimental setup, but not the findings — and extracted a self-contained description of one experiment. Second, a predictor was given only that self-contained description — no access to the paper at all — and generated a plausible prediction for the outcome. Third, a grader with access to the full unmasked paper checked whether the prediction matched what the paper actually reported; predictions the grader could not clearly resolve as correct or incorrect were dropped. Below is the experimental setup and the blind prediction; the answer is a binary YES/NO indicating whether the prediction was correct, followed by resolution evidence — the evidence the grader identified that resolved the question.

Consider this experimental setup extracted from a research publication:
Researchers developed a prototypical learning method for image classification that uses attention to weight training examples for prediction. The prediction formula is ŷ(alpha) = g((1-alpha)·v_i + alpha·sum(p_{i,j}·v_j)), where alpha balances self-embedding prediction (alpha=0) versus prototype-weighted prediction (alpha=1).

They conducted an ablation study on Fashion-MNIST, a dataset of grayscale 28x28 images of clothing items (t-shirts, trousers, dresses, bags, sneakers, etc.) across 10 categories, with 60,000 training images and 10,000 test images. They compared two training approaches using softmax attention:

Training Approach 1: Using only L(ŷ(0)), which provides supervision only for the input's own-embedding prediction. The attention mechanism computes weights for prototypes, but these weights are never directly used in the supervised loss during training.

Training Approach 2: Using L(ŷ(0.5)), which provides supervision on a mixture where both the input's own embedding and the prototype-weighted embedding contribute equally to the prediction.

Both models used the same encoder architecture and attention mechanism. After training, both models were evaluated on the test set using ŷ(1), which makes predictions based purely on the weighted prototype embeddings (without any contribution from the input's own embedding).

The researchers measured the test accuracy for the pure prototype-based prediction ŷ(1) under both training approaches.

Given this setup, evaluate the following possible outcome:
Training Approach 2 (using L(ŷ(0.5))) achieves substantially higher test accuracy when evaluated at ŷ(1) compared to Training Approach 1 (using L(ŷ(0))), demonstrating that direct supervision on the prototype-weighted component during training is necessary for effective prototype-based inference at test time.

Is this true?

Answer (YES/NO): YES